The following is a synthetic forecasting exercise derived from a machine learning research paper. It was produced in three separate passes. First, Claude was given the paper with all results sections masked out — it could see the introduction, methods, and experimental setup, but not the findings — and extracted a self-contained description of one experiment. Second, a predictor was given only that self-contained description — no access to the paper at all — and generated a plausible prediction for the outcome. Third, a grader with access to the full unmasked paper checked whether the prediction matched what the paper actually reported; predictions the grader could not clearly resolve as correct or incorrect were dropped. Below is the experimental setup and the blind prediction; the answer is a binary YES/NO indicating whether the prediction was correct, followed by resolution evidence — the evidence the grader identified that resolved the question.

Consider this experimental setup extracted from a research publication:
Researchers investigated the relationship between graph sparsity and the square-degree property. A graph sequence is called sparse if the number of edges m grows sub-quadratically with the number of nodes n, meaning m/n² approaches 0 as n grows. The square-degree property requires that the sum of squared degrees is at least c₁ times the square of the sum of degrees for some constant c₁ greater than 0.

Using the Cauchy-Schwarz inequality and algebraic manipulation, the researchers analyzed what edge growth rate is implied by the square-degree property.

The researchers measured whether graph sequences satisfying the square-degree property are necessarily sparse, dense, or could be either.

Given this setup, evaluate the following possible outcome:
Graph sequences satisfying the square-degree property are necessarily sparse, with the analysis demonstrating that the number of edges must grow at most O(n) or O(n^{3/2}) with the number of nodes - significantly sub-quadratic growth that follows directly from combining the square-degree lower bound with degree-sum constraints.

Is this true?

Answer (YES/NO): YES